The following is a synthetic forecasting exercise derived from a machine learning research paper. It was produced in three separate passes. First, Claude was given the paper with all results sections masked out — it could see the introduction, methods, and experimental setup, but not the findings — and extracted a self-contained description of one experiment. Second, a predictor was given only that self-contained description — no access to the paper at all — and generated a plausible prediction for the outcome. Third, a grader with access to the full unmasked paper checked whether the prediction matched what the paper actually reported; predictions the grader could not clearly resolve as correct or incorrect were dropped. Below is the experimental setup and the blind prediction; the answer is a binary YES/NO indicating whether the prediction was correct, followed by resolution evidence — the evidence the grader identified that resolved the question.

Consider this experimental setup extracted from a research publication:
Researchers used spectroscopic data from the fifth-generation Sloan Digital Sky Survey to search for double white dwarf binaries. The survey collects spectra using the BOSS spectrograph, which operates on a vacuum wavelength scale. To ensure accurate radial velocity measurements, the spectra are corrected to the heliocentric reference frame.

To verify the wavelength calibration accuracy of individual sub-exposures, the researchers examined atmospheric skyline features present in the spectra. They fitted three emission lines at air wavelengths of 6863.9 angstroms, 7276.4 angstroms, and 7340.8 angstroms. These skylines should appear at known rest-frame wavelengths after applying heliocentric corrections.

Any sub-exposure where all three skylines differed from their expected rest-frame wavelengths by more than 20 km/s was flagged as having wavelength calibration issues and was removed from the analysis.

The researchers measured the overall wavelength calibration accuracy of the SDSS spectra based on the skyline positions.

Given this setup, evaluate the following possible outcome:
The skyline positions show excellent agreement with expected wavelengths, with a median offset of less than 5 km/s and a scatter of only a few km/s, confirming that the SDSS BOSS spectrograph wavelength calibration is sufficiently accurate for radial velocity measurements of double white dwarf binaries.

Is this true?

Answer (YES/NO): NO